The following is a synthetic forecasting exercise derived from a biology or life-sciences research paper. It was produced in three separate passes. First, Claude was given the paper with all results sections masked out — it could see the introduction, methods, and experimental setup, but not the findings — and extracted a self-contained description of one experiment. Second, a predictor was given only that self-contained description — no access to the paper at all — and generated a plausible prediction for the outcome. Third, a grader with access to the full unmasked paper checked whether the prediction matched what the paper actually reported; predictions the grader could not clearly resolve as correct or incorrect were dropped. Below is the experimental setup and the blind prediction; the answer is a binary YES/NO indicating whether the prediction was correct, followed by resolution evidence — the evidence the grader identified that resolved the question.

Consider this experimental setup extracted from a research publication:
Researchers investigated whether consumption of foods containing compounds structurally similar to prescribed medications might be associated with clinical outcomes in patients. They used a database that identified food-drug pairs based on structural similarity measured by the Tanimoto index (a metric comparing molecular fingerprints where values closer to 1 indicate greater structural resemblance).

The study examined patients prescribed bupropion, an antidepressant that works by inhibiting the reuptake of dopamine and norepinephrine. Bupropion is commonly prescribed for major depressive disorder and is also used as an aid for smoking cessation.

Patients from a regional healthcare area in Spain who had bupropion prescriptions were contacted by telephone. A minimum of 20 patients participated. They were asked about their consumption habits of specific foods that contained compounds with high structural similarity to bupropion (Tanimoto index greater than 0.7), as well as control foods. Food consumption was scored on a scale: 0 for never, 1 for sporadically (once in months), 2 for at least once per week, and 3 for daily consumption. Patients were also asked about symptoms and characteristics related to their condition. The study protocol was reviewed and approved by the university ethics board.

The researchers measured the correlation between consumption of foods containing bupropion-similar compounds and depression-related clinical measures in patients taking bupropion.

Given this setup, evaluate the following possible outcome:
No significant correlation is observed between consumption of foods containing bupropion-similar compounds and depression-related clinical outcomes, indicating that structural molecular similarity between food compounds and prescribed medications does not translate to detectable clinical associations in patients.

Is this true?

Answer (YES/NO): NO